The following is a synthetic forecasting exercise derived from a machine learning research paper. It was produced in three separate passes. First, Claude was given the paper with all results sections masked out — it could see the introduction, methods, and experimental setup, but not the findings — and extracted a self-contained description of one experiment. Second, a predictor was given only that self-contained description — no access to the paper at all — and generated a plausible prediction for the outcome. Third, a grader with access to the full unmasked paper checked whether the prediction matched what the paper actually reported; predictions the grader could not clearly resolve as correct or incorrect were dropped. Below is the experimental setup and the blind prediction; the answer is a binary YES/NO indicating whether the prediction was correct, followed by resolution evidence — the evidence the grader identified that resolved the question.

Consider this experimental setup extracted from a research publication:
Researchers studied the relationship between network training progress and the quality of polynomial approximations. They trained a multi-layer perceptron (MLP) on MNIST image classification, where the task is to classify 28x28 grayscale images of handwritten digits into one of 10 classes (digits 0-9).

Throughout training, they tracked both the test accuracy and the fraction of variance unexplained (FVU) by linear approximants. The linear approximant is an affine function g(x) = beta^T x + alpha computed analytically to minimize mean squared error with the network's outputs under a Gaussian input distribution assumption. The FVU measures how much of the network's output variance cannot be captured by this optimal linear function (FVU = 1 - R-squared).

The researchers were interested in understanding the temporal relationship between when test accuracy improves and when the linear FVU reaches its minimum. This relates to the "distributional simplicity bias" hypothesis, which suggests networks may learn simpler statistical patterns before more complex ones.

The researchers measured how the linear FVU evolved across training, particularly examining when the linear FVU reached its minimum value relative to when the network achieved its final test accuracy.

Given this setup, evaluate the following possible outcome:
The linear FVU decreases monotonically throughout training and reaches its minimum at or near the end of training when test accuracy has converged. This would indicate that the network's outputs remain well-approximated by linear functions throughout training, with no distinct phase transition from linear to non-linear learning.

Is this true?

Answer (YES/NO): NO